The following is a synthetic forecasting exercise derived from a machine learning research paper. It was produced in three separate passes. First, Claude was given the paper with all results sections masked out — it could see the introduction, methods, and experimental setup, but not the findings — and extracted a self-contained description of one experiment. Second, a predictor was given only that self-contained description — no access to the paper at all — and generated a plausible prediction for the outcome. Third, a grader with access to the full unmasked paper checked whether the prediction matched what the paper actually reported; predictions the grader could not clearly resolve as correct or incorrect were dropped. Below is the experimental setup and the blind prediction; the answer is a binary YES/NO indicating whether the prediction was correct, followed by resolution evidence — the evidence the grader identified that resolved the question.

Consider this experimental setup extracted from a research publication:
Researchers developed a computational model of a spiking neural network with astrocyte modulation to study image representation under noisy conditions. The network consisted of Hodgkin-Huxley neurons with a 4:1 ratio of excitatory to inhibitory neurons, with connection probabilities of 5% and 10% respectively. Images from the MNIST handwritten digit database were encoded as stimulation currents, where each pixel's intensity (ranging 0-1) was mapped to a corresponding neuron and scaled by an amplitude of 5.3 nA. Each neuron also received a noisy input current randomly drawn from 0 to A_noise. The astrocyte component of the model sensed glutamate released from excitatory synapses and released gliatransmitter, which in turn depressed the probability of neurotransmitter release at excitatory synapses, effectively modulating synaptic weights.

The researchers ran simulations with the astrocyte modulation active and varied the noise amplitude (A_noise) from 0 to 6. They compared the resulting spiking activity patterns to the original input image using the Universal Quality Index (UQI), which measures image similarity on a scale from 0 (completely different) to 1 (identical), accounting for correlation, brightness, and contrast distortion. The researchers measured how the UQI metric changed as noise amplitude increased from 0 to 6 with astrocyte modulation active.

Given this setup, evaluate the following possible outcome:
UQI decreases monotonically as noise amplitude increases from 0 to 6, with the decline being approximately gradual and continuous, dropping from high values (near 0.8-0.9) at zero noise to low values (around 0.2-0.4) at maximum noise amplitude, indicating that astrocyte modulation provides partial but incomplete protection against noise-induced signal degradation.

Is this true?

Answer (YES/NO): NO